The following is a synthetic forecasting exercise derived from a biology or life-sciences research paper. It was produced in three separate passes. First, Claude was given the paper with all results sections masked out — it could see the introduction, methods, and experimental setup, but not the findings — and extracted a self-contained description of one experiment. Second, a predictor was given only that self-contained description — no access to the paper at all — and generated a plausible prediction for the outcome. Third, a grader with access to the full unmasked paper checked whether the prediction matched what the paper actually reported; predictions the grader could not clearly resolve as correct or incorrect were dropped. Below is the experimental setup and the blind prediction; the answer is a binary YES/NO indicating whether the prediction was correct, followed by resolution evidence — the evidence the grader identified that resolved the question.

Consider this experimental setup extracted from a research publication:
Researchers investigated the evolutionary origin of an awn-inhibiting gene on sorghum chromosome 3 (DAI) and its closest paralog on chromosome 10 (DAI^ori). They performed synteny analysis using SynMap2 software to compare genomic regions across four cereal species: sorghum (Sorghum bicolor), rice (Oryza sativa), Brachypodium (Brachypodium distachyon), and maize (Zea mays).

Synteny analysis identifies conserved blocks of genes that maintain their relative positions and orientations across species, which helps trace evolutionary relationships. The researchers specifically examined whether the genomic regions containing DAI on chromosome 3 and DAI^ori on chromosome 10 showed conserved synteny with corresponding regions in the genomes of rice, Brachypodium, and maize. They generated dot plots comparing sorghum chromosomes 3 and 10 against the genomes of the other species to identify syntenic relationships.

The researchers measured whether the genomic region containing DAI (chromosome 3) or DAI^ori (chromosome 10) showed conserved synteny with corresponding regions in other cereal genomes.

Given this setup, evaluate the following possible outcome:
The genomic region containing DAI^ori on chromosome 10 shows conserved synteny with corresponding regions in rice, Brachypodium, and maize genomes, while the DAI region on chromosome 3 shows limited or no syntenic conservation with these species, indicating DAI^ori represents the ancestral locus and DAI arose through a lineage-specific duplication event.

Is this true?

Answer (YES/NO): YES